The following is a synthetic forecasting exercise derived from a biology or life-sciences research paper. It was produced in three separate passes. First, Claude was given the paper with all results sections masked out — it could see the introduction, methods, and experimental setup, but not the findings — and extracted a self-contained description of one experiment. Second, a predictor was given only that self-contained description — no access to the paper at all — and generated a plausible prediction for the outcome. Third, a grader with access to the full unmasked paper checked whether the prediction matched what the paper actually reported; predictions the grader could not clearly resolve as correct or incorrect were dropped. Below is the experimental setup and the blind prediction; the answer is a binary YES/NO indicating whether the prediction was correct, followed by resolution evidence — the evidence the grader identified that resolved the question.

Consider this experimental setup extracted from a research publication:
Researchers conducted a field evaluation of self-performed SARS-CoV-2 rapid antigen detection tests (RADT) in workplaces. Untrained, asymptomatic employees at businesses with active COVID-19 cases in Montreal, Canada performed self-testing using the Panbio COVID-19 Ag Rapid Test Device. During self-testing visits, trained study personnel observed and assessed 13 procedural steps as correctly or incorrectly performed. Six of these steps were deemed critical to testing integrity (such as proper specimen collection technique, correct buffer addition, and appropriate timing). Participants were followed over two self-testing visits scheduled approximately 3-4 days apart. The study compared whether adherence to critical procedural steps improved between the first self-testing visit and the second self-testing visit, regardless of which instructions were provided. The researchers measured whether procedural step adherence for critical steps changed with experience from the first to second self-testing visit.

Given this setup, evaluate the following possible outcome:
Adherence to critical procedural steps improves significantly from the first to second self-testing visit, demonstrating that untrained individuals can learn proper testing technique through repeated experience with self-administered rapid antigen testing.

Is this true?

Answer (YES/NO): NO